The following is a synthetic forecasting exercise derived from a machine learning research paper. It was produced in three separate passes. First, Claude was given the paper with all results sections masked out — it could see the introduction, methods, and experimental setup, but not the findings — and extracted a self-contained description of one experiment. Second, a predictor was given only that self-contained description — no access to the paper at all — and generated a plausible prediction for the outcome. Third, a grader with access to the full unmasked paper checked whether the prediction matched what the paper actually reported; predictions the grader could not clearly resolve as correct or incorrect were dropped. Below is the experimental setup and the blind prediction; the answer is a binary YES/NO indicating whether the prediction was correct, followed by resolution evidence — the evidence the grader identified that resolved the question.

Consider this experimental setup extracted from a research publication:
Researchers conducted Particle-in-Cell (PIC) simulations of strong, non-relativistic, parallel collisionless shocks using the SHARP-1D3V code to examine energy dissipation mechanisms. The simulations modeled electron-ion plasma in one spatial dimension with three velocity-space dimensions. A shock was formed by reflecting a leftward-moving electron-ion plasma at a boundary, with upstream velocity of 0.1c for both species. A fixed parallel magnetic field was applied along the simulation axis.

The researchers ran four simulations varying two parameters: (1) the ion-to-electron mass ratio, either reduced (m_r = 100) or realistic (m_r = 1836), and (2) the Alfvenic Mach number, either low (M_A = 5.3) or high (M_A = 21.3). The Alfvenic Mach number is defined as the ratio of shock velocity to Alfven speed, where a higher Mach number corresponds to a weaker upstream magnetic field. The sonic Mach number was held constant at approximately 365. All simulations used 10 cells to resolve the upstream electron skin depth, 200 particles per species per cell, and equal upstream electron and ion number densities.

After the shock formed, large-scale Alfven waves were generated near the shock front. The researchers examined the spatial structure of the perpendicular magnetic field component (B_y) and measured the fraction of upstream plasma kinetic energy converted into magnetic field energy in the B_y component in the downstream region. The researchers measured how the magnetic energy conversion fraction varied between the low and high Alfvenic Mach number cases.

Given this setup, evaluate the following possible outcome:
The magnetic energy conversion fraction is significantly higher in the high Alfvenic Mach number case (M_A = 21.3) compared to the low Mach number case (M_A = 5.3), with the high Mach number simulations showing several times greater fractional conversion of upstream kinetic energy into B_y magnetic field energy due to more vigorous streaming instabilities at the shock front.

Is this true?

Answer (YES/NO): NO